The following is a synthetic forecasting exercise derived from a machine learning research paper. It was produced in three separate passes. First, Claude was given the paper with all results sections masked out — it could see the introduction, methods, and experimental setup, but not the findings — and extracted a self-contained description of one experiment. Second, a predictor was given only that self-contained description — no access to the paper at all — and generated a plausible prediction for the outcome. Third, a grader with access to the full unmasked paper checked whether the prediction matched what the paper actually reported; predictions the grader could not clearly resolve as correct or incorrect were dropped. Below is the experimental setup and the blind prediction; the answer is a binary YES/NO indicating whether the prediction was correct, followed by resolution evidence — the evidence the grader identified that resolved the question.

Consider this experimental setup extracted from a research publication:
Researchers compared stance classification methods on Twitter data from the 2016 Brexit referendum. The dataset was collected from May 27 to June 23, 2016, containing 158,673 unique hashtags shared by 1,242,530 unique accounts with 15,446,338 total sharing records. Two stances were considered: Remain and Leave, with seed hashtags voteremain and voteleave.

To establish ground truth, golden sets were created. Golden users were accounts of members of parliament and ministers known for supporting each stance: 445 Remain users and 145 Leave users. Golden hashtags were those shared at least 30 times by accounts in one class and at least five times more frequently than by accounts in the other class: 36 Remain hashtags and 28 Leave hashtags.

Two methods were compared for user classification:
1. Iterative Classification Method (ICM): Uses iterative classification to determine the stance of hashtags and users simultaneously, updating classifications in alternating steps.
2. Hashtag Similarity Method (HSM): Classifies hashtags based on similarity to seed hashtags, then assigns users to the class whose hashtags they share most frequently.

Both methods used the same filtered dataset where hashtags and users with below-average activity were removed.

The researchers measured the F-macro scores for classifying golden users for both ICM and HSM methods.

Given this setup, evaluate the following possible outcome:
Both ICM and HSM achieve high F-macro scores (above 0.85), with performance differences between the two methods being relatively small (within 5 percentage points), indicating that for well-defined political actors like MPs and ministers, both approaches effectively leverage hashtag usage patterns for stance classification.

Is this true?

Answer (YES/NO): NO